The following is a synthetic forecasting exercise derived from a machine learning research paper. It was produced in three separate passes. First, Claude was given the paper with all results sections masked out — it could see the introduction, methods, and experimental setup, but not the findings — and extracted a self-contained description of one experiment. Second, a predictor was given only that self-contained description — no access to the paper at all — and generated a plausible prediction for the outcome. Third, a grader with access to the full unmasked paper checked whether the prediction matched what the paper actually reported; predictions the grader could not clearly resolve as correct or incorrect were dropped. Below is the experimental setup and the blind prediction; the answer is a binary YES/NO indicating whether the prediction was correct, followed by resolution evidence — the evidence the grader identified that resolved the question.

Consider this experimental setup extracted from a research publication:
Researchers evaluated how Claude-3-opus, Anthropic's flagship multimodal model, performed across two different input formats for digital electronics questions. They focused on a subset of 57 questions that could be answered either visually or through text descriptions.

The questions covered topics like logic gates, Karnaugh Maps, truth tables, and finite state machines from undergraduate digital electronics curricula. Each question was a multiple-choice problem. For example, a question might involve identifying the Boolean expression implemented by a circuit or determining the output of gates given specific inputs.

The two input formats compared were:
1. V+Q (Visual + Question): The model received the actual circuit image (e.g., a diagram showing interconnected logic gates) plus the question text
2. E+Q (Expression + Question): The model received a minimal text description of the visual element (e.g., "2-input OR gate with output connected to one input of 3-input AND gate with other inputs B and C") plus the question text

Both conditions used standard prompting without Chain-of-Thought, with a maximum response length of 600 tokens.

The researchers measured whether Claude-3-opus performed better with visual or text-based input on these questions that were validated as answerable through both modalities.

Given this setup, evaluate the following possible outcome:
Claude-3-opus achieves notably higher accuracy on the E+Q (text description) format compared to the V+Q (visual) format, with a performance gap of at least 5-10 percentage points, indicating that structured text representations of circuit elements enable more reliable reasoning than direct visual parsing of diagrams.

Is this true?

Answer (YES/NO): NO